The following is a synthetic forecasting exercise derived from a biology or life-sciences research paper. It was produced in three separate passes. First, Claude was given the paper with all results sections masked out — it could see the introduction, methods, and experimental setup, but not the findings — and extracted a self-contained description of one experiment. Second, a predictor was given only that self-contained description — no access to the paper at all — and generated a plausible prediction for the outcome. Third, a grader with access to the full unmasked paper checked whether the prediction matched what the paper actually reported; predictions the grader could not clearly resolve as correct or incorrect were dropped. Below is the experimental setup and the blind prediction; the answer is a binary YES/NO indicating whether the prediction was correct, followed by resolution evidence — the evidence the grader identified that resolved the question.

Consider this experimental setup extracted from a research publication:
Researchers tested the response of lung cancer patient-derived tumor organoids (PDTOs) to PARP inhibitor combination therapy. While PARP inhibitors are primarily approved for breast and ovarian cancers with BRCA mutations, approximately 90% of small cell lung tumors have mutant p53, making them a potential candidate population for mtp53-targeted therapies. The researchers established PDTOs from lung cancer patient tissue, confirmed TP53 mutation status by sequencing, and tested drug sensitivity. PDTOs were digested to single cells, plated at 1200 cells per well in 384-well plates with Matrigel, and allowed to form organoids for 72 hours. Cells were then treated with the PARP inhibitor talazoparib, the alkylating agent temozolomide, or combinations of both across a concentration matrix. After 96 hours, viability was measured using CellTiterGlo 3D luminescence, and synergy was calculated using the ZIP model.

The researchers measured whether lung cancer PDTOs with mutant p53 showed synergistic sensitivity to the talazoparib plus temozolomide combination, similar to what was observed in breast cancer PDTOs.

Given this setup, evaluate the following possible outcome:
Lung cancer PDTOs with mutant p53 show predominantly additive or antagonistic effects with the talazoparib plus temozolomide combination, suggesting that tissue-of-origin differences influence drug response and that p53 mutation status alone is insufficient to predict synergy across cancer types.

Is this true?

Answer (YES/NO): NO